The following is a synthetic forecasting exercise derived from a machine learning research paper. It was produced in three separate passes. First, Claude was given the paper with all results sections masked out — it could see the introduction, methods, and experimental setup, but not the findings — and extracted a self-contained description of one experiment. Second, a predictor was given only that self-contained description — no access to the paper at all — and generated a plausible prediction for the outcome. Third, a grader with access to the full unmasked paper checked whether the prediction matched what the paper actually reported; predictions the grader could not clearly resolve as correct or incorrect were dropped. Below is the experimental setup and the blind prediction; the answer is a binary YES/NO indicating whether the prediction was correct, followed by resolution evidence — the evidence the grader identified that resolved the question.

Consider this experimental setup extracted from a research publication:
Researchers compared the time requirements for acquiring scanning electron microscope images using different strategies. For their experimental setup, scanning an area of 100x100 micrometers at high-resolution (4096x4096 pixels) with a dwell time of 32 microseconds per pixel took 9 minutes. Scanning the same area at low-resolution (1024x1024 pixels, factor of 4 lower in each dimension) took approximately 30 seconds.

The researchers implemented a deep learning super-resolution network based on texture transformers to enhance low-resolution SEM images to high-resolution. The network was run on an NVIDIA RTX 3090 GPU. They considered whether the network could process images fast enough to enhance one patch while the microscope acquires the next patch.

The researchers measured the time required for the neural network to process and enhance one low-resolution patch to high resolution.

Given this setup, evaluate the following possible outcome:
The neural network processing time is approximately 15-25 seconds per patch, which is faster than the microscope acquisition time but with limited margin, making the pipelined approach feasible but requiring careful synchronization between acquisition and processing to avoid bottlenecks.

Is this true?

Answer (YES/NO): NO